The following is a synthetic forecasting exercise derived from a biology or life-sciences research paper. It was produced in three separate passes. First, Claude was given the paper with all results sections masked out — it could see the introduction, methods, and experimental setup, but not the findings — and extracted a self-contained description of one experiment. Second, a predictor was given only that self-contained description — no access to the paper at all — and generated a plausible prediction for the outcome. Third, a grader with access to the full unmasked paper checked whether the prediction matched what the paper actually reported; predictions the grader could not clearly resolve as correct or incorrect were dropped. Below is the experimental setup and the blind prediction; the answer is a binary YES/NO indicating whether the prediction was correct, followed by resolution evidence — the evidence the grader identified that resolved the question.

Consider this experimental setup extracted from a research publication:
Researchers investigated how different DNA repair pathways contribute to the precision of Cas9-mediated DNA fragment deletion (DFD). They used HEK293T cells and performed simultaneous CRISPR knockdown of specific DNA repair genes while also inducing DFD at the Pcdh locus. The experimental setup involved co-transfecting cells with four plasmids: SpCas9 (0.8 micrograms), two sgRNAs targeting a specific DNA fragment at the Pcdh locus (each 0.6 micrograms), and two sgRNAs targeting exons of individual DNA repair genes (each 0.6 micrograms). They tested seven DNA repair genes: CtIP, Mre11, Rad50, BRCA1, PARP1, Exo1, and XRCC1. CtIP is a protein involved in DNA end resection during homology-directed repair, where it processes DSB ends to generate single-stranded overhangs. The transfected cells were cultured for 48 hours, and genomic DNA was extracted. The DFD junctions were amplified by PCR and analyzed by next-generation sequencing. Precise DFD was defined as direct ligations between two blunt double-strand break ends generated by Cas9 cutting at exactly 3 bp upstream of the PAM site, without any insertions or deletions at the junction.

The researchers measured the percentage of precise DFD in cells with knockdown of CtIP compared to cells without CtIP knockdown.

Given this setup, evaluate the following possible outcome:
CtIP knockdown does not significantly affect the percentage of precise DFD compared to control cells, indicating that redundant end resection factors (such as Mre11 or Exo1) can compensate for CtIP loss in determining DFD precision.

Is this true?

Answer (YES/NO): NO